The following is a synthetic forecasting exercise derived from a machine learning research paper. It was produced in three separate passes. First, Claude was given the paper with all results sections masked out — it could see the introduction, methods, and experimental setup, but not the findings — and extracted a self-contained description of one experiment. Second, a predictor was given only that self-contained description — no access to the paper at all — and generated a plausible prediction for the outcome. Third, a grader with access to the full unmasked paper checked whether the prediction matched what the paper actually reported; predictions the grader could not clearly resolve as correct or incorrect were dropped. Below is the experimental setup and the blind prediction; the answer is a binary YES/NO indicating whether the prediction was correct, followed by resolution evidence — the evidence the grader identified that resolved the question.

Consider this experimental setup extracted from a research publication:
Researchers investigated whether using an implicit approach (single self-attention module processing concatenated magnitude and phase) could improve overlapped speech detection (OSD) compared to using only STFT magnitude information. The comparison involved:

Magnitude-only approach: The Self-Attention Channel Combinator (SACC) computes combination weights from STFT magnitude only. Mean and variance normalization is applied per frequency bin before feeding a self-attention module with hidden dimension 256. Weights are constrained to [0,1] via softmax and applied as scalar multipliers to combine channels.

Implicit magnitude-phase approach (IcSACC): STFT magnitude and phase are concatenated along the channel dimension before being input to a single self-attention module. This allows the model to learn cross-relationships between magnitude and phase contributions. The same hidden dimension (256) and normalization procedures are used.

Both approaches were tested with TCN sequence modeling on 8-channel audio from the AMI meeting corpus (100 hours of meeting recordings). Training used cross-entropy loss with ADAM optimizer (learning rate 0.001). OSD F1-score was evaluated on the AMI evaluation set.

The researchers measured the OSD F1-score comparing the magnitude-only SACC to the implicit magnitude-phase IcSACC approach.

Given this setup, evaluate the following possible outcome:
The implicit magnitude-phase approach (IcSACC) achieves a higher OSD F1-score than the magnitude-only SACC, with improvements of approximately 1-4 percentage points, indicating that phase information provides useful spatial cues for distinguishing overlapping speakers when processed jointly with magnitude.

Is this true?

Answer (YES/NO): NO